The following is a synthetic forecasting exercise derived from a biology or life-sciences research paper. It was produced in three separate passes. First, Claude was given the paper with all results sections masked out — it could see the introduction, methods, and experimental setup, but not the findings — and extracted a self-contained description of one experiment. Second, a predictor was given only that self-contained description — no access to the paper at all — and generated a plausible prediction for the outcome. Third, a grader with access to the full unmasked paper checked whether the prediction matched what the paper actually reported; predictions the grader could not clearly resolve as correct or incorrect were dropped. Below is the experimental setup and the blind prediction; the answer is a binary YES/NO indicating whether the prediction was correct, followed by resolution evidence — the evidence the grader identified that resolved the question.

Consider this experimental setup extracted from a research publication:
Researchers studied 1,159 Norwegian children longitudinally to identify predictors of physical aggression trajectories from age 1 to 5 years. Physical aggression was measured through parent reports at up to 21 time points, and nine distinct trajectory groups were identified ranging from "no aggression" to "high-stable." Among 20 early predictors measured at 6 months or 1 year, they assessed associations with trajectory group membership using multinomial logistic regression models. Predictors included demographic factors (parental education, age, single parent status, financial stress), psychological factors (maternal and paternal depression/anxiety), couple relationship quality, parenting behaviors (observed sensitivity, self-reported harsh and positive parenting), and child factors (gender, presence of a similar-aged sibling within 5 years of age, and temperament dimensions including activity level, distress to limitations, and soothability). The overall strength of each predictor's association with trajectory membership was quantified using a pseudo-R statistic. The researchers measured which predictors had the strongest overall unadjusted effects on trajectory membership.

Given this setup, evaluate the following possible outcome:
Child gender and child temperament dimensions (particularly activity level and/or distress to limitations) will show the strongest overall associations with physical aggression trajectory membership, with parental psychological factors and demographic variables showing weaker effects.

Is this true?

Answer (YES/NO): NO